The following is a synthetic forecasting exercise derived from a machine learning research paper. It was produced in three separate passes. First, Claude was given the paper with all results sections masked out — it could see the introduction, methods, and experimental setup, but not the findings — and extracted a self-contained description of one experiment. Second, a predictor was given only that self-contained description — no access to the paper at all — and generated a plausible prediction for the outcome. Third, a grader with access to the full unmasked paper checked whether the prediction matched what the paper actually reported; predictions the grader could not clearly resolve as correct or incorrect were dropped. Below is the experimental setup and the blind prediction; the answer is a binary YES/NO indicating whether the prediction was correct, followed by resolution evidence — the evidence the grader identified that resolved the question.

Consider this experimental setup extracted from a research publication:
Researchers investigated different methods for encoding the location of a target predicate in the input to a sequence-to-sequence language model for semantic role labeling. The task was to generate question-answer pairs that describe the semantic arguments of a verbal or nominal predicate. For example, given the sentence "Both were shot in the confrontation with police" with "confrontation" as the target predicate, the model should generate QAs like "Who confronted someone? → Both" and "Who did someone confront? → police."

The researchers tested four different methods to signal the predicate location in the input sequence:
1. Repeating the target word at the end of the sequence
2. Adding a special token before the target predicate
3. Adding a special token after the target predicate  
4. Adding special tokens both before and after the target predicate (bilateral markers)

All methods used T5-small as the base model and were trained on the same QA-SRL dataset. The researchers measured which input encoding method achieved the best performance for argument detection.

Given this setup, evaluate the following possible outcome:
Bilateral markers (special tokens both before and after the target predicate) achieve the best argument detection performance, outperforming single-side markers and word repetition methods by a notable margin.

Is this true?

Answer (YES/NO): NO